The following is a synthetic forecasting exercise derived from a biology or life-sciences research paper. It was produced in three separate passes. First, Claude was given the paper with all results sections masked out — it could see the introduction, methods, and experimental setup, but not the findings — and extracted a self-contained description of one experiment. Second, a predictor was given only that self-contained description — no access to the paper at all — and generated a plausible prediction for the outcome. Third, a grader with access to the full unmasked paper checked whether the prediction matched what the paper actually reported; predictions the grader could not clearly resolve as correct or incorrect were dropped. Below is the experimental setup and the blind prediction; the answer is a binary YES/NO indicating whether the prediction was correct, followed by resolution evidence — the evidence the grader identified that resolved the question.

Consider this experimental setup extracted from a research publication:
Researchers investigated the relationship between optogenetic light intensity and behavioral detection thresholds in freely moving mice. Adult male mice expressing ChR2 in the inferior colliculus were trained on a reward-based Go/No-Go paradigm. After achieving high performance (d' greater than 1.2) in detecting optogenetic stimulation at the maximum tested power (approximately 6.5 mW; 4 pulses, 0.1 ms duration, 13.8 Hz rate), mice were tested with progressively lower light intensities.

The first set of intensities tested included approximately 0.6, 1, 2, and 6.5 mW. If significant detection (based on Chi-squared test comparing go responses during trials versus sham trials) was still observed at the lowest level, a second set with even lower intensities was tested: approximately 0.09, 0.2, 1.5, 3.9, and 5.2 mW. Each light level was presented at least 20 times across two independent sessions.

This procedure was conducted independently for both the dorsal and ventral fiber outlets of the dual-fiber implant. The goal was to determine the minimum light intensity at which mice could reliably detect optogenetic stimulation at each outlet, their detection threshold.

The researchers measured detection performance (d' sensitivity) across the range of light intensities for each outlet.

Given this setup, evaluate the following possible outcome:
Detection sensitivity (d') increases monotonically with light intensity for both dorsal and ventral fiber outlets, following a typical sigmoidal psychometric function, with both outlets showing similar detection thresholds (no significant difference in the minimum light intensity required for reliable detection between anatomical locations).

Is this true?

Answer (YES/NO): YES